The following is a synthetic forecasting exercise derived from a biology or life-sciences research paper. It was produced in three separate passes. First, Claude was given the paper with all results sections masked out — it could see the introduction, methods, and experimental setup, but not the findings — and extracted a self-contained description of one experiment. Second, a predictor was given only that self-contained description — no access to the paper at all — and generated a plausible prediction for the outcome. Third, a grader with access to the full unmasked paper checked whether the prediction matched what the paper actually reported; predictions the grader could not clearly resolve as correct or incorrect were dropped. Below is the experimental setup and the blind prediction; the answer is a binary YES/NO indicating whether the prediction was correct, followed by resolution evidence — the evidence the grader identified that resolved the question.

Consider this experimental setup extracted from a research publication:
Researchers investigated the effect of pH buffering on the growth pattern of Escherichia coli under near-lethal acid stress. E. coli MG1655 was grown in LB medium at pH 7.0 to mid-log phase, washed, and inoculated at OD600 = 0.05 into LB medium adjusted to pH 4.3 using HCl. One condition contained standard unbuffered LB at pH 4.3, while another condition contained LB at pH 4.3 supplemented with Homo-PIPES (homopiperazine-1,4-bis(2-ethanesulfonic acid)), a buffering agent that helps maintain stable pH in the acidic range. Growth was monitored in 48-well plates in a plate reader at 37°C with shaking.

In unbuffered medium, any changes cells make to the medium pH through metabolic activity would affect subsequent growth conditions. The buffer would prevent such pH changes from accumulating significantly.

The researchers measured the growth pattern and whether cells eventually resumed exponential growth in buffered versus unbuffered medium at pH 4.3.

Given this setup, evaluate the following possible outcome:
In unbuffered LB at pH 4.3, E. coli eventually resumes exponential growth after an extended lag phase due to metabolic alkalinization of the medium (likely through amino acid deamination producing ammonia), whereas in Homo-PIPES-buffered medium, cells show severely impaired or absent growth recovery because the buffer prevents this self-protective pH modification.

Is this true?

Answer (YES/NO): YES